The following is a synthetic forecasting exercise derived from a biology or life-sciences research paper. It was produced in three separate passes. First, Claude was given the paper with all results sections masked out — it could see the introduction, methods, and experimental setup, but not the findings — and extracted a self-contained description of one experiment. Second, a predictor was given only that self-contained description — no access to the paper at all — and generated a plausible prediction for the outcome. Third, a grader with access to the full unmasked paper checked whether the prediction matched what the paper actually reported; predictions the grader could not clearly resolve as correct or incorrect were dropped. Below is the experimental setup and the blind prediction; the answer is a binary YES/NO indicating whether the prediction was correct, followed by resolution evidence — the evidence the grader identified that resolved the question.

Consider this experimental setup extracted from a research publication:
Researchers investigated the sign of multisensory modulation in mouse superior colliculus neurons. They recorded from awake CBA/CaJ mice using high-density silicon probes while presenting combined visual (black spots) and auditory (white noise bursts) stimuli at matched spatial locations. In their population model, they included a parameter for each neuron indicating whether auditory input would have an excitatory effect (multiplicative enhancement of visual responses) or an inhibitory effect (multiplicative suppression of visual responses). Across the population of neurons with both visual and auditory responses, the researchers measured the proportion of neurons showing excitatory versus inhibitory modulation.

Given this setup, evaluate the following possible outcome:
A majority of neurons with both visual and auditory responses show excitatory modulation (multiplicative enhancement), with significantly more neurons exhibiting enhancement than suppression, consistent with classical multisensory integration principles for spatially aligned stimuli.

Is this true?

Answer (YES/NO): NO